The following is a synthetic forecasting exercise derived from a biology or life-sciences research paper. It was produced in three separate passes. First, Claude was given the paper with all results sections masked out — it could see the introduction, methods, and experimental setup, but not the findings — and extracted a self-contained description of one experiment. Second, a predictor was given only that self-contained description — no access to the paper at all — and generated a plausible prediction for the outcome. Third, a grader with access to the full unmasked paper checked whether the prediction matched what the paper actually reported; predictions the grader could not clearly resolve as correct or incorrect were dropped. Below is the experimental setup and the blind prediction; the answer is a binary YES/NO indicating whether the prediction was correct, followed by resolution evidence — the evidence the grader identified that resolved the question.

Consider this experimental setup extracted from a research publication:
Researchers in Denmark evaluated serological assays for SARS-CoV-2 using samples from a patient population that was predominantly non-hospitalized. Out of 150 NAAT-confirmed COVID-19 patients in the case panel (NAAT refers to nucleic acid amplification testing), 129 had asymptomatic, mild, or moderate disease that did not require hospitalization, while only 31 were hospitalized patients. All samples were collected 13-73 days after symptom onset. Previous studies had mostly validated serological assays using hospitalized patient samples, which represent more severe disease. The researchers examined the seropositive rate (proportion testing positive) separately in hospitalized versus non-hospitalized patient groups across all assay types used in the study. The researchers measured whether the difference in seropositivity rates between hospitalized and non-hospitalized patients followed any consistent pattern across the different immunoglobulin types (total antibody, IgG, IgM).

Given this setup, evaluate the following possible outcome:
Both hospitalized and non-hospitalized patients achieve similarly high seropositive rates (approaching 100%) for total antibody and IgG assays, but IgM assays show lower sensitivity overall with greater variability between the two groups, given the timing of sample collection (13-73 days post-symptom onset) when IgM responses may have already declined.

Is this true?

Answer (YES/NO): NO